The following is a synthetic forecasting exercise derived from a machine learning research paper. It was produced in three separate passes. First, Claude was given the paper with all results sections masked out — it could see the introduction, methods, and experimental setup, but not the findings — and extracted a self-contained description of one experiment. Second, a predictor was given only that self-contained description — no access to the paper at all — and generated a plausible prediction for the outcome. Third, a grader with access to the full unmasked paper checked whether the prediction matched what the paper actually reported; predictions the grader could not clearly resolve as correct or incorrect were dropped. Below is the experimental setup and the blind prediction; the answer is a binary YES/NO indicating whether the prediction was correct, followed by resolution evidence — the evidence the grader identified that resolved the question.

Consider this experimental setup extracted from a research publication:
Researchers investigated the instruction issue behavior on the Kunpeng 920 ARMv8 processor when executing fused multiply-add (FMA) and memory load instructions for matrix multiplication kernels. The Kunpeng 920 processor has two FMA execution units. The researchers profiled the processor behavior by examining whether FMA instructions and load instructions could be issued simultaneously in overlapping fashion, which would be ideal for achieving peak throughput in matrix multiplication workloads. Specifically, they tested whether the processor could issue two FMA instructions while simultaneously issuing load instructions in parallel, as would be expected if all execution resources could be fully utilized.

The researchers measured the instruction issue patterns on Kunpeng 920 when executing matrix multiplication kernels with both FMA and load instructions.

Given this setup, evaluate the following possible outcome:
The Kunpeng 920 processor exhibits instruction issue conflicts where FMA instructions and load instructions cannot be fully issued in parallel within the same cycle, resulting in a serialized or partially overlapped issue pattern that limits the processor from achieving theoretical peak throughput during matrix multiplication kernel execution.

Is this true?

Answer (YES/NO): YES